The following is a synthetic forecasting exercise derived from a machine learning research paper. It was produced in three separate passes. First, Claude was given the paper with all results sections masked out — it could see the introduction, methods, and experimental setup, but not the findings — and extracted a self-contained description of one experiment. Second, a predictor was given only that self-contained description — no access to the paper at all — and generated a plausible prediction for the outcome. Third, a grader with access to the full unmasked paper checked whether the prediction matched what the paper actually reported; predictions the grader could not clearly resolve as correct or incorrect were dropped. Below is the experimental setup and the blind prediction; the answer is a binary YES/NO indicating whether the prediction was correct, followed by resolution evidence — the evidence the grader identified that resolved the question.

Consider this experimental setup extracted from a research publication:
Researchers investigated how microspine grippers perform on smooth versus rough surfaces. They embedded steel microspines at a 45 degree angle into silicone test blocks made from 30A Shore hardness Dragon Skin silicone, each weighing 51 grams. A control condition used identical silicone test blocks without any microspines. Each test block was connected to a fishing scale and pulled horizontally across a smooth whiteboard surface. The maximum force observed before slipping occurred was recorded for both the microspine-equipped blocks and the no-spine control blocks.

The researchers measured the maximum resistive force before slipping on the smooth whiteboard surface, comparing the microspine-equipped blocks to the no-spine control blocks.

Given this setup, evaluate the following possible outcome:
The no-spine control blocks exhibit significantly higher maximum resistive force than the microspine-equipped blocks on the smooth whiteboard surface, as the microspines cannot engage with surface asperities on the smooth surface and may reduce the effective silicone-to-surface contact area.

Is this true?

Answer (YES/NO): YES